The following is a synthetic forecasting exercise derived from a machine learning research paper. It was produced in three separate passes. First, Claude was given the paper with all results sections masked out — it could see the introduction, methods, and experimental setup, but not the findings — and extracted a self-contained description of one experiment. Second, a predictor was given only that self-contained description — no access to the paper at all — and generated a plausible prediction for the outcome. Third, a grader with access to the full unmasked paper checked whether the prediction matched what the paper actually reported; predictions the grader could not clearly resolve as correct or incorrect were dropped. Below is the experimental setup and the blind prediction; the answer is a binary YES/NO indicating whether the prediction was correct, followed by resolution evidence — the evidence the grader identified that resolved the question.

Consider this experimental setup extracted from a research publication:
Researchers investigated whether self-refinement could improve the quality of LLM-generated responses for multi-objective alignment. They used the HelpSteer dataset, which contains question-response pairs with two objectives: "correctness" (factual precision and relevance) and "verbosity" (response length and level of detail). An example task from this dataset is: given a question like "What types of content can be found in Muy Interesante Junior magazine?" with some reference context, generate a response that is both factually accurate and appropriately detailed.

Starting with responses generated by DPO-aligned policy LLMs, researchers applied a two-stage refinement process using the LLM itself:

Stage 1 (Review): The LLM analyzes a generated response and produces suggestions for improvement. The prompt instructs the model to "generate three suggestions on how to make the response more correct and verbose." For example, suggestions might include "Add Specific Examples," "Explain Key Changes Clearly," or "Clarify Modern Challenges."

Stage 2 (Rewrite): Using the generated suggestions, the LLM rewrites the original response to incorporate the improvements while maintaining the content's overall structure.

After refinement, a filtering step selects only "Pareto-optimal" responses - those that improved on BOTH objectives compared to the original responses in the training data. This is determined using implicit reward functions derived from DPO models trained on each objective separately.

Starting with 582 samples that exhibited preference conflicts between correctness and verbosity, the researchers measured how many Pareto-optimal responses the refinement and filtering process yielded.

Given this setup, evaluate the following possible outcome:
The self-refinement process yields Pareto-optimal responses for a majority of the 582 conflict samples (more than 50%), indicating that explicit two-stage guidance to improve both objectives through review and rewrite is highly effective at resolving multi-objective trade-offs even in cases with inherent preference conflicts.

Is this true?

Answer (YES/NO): YES